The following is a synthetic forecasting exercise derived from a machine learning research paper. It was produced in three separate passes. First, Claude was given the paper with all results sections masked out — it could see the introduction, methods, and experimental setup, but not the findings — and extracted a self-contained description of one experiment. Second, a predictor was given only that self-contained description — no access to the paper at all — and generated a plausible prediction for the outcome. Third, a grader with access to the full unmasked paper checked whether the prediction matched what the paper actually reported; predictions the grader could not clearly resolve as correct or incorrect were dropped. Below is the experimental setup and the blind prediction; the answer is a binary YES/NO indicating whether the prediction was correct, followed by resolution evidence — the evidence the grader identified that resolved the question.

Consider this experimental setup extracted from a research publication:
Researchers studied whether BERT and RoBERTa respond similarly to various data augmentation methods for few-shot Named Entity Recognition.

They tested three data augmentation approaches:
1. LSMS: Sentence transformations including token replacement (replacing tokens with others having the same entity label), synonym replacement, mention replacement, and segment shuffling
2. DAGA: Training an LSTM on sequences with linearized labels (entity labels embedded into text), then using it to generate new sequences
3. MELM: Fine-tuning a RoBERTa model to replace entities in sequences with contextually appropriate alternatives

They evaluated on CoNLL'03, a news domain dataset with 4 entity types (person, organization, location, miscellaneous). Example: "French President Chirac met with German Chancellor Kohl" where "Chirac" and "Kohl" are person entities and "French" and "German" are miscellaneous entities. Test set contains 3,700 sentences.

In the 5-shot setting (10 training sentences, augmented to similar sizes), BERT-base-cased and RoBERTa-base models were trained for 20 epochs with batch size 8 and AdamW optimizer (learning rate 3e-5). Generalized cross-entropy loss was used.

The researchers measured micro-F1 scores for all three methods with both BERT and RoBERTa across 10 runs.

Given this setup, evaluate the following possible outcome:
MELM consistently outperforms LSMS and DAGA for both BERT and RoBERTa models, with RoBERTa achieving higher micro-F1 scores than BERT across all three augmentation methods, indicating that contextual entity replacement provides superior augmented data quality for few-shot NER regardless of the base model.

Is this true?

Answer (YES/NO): NO